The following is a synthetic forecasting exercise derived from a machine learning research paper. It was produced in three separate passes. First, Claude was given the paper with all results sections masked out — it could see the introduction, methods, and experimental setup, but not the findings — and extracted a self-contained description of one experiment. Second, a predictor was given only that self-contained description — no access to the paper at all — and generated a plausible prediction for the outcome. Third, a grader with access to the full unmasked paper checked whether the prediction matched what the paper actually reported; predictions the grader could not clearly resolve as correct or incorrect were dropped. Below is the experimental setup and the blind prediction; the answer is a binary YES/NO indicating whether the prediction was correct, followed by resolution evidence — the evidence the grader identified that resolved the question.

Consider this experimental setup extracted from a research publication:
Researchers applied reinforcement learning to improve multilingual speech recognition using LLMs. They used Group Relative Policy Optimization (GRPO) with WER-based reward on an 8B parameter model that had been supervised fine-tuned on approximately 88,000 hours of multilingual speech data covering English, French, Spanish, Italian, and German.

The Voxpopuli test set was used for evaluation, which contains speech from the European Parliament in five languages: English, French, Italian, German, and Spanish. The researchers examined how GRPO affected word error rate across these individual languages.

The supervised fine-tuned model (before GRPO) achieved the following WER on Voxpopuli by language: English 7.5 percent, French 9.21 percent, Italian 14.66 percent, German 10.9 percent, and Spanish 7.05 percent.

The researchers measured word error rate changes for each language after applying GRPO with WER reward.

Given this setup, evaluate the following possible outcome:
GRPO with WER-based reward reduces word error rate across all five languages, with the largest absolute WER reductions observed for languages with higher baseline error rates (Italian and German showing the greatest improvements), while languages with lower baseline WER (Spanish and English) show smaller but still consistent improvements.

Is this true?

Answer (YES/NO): NO